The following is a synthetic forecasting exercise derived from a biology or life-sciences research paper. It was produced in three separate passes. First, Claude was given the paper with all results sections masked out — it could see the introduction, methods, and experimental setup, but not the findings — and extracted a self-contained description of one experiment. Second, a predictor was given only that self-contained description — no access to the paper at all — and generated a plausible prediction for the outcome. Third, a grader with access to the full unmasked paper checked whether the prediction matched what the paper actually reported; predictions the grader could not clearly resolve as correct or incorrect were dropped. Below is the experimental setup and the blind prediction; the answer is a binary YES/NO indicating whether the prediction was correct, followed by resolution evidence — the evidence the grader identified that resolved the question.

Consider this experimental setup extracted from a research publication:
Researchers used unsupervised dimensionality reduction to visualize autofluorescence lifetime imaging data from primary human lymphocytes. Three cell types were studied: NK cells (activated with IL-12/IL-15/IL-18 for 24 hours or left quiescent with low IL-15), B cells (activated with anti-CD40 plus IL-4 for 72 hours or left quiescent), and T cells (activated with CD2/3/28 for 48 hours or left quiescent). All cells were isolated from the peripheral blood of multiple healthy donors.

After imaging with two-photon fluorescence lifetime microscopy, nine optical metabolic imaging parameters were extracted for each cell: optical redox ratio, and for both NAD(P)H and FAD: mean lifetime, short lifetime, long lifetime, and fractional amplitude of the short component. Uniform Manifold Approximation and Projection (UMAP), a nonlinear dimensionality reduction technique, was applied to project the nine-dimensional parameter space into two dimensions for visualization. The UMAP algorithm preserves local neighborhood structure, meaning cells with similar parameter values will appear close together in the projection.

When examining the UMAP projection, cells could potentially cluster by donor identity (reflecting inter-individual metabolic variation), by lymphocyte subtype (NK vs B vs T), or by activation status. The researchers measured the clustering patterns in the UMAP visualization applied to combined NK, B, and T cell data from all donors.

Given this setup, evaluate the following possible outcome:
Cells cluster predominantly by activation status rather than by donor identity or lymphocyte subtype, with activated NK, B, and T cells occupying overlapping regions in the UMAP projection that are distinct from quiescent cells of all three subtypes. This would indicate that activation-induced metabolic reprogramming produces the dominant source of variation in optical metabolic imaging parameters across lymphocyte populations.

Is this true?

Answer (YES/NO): NO